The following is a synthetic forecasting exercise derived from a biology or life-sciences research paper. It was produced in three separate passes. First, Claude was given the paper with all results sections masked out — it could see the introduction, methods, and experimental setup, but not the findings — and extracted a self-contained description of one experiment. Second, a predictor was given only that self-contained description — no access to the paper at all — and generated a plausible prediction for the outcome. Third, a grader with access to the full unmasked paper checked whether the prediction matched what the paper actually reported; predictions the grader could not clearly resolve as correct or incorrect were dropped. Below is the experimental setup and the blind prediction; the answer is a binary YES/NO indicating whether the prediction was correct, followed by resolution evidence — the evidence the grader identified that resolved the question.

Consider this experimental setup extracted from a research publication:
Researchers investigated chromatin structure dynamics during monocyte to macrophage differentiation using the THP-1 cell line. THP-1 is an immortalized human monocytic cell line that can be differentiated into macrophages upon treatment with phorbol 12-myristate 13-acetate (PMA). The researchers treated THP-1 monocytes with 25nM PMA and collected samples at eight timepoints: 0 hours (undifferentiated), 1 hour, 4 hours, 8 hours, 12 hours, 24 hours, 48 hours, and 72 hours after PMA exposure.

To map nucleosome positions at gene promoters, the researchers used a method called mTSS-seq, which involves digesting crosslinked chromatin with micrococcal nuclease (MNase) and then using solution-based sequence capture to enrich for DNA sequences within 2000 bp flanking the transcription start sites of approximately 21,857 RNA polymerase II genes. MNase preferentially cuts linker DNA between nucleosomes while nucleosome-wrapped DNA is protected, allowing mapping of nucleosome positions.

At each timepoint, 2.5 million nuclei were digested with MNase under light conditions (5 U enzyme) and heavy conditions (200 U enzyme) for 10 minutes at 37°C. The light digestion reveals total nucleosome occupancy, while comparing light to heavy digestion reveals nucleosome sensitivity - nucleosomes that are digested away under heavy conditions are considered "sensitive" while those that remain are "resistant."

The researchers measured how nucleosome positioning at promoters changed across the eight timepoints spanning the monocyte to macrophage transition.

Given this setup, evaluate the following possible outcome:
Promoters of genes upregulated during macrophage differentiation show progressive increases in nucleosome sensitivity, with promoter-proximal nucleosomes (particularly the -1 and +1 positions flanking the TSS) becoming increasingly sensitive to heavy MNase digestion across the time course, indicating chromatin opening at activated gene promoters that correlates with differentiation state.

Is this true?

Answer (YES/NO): NO